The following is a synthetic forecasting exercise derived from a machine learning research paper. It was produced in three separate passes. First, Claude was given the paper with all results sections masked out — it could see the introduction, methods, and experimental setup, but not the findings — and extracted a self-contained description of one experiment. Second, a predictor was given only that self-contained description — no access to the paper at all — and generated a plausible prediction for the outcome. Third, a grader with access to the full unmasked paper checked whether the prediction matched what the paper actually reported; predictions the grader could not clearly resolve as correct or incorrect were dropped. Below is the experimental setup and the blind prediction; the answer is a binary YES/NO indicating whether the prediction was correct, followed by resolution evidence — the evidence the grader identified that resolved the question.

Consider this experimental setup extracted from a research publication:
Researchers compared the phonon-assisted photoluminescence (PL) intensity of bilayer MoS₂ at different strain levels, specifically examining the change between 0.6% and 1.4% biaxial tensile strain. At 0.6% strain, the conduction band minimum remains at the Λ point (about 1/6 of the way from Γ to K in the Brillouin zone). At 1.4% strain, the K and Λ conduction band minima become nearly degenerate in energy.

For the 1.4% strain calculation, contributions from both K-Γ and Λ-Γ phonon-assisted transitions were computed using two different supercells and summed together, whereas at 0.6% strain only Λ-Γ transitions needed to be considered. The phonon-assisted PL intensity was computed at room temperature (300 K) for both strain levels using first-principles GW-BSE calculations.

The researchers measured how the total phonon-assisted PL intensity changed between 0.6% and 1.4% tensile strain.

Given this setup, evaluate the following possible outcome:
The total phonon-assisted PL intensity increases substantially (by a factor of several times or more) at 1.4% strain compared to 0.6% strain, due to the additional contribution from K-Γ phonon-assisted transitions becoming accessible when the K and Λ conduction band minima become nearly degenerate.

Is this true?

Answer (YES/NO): YES